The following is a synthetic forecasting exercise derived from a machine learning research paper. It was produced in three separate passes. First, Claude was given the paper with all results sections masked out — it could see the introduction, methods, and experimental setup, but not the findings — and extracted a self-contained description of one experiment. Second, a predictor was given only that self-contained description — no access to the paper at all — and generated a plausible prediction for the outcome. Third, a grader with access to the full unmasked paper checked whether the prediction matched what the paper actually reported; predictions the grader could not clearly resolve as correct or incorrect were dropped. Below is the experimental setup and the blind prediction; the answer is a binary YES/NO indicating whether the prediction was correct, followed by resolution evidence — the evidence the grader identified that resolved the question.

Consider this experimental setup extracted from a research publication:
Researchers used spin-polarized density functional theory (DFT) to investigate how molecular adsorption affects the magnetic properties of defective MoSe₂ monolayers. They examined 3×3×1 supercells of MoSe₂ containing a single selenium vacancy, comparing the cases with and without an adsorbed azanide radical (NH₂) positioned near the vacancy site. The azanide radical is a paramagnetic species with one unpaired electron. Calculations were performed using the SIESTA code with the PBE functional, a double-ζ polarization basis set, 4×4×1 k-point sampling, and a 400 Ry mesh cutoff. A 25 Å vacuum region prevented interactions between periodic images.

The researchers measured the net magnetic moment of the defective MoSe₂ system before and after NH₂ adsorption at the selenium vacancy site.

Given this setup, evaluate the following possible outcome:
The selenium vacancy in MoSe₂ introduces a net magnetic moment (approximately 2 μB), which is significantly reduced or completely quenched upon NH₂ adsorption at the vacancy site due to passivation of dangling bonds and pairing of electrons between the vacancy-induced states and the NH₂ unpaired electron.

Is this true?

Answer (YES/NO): NO